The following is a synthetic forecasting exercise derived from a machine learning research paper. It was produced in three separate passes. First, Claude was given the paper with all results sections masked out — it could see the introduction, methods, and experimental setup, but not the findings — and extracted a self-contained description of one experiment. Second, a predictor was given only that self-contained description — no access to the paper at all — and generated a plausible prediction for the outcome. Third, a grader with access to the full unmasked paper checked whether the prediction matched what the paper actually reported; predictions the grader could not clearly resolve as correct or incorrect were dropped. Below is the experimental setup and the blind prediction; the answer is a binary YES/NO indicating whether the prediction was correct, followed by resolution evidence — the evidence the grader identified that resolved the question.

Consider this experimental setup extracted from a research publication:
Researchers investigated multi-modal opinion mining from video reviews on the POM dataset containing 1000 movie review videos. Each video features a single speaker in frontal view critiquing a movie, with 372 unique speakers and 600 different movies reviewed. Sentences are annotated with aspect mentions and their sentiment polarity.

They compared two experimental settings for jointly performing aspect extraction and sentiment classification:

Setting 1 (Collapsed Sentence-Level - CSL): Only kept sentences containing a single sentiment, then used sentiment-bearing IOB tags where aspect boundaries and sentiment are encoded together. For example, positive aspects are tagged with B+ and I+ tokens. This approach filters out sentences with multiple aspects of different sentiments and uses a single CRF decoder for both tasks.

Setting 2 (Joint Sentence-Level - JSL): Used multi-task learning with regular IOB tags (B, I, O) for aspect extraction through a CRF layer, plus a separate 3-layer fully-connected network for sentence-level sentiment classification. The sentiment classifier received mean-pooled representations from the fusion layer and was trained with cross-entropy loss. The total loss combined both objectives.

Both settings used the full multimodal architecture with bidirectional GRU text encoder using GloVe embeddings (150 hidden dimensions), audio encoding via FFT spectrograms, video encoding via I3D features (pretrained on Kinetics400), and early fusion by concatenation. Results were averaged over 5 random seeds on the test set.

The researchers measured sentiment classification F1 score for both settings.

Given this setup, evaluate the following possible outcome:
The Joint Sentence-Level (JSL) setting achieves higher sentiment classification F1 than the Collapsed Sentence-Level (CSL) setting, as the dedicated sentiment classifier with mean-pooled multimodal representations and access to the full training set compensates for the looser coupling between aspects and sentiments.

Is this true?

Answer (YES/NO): YES